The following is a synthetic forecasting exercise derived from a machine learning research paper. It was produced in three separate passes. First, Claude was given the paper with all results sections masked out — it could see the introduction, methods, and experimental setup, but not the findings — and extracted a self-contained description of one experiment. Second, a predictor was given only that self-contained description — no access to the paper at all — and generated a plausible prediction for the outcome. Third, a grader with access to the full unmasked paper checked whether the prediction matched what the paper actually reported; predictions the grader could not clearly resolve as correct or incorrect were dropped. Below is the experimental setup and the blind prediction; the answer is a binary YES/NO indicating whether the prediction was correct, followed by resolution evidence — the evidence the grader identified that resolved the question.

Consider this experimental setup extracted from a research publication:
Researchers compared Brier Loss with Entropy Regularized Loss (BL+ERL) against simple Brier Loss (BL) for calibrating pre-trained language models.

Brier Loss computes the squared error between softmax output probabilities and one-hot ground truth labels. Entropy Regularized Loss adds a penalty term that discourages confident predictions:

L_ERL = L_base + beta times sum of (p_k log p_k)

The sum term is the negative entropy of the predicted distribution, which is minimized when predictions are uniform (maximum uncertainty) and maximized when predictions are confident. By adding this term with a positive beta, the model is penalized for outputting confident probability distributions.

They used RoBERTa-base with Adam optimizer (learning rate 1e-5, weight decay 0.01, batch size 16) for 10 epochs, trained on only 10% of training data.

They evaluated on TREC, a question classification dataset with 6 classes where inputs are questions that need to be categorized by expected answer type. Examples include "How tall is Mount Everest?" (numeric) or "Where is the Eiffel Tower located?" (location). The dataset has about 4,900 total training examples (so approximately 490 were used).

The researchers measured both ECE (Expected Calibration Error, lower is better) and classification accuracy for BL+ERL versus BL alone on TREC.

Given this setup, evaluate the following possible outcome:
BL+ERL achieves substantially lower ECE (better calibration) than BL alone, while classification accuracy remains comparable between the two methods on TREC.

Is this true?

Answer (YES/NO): NO